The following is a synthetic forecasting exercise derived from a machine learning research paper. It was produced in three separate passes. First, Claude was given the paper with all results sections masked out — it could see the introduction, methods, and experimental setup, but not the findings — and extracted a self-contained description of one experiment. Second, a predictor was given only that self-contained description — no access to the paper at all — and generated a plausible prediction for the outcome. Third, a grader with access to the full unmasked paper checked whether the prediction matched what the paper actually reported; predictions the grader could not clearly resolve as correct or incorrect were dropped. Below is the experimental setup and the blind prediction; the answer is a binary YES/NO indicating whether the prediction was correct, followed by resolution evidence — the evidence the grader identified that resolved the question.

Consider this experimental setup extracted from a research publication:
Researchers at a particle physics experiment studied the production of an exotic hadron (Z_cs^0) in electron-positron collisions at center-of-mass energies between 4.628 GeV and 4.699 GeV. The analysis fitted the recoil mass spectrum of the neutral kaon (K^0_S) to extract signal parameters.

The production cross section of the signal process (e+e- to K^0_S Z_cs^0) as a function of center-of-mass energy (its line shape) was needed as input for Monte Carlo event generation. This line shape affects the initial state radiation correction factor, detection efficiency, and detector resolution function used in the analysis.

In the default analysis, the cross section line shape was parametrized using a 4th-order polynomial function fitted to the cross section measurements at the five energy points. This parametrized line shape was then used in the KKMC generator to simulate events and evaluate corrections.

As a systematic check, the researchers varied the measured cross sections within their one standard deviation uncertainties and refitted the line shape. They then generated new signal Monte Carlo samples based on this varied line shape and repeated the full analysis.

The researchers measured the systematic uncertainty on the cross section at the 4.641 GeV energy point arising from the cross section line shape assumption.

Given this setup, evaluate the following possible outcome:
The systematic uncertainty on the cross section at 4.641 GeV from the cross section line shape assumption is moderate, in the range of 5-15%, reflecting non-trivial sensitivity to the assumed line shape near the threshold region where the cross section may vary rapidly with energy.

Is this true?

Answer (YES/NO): YES